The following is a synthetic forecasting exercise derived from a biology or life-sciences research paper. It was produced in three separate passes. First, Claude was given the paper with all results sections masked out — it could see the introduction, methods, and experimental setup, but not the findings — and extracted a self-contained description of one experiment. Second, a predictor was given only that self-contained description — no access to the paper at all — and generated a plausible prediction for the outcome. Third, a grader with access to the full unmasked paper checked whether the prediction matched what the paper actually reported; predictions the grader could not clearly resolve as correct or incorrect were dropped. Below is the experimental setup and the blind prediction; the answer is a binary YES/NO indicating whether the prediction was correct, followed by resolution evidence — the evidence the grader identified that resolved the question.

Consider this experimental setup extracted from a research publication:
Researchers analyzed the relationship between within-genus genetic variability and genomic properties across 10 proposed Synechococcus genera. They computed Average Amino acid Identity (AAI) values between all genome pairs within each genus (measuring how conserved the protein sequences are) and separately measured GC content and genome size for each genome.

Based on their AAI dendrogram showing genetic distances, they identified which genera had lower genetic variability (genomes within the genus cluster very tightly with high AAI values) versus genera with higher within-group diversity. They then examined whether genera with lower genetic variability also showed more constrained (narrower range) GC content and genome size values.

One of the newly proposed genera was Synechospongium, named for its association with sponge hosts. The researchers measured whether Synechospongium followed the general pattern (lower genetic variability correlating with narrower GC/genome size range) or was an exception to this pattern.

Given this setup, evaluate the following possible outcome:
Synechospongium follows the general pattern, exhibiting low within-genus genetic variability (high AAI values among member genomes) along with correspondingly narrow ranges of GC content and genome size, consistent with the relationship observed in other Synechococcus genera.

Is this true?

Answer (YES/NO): NO